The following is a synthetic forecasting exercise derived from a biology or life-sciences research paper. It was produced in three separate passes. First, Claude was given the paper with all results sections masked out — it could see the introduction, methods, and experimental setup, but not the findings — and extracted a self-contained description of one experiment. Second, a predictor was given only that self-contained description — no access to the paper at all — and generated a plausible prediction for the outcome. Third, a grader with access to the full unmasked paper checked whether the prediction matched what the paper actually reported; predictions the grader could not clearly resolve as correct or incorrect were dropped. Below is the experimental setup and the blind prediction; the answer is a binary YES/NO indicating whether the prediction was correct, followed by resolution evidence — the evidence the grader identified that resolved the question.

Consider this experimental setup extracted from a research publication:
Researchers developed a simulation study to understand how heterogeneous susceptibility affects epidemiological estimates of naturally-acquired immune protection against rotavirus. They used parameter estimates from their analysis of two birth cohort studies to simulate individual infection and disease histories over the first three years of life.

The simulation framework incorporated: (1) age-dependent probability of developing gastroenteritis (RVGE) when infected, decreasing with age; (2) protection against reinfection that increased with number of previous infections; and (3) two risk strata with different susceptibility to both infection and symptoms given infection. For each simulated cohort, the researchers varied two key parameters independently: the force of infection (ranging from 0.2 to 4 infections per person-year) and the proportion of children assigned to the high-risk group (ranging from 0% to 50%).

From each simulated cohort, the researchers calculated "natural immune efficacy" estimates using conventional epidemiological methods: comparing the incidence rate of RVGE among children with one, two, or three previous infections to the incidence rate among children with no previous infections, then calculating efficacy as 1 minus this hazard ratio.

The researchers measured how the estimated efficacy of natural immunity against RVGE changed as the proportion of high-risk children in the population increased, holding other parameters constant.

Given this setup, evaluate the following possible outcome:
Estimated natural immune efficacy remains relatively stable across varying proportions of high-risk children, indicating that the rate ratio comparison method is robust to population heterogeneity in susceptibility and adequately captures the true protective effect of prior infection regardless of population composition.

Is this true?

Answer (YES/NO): NO